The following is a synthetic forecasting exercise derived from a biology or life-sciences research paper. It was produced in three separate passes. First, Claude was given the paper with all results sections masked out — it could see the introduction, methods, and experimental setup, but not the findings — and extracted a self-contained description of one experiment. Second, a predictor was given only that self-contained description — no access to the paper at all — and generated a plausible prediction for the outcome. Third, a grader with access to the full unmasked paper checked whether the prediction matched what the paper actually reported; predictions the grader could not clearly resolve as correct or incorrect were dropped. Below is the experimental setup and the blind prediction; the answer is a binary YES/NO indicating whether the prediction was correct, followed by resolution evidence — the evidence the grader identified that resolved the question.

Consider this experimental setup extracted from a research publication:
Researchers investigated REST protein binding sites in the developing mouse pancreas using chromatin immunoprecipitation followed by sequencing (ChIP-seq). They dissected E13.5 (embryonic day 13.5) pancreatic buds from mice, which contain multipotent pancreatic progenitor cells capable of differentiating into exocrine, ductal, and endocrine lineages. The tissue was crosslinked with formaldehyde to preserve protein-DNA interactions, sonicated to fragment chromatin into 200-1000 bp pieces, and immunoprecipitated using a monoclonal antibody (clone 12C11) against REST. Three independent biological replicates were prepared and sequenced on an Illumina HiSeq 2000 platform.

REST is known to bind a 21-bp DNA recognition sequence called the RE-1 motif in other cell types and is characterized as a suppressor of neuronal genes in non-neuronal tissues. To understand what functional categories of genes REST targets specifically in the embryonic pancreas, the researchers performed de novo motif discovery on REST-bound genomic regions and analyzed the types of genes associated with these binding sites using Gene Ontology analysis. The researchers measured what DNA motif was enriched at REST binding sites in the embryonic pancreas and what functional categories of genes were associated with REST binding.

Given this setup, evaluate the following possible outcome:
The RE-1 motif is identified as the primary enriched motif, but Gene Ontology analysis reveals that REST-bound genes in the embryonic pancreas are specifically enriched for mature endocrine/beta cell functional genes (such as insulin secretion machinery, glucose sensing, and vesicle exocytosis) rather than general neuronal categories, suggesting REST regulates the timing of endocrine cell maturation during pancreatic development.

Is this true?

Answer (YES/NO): YES